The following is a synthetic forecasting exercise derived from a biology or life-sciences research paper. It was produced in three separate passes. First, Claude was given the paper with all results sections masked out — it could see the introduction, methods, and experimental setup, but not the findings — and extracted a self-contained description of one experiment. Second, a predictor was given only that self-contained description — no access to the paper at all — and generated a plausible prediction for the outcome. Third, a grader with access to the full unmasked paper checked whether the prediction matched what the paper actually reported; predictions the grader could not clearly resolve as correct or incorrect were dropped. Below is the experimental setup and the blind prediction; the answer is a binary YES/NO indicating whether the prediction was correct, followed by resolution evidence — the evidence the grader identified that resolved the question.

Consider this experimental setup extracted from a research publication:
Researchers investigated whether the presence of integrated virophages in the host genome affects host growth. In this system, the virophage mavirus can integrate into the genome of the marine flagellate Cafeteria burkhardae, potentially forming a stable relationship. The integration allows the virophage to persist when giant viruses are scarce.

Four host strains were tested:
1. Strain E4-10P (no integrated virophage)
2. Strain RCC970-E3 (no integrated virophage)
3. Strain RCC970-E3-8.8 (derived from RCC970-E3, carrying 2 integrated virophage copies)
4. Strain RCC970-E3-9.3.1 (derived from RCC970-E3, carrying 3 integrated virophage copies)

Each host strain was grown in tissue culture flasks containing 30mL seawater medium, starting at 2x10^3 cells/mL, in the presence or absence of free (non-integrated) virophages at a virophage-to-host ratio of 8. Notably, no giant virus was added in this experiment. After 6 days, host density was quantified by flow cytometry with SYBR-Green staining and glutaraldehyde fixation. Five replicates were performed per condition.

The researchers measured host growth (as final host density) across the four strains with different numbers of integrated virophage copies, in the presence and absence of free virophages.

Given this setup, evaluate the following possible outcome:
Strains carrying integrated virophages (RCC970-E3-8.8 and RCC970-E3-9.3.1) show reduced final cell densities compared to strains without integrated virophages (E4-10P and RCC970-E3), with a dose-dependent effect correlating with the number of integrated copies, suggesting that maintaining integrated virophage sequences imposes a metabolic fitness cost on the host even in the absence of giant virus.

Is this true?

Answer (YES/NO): NO